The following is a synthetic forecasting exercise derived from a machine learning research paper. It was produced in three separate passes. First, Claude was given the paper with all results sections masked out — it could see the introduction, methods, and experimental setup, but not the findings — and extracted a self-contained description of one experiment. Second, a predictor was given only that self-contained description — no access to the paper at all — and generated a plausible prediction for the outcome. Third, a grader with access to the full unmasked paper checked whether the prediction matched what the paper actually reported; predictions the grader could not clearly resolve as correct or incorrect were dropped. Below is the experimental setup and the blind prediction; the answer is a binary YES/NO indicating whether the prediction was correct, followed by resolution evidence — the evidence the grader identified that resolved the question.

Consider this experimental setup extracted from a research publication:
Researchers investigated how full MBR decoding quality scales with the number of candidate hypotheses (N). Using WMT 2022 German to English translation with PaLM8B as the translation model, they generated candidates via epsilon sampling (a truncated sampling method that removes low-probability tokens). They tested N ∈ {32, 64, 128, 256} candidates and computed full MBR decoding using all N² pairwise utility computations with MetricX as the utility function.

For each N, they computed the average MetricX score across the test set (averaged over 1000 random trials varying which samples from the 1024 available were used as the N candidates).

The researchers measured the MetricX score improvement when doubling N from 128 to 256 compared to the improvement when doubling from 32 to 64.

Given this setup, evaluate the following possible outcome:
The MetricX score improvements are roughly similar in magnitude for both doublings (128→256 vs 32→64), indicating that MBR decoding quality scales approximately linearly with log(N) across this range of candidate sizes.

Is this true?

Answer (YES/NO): NO